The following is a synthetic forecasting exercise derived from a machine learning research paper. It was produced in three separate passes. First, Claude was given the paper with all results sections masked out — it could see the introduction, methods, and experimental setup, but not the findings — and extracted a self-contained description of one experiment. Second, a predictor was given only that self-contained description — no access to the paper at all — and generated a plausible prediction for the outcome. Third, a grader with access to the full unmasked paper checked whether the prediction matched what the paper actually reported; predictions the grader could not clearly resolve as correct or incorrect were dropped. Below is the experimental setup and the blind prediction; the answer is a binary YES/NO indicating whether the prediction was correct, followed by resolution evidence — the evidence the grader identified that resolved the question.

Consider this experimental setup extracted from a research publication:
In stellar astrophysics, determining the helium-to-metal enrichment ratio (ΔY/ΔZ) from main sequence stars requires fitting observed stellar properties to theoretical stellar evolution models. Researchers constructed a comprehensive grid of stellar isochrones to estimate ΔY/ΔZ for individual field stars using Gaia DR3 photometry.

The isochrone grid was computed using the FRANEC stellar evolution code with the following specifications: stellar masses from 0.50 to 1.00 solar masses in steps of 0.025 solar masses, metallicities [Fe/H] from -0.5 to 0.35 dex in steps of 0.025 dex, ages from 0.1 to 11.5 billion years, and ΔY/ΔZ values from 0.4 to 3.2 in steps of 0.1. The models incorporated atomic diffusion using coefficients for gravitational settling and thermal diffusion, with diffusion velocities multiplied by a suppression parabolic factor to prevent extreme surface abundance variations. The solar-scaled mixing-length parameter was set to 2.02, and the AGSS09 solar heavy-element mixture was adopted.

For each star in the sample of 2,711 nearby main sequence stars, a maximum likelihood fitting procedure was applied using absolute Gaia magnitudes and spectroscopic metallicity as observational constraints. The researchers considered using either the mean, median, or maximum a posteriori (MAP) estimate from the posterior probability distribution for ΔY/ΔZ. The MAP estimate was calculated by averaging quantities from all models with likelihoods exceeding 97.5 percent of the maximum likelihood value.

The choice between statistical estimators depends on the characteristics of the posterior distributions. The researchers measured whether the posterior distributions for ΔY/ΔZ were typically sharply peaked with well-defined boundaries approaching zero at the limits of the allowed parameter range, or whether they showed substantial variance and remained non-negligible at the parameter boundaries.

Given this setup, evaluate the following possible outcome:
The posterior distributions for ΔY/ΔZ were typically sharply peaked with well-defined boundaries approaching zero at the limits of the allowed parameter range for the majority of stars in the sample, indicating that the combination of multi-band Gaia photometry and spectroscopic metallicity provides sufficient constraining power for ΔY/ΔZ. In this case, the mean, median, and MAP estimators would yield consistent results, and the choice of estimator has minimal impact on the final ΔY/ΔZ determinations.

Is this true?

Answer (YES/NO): NO